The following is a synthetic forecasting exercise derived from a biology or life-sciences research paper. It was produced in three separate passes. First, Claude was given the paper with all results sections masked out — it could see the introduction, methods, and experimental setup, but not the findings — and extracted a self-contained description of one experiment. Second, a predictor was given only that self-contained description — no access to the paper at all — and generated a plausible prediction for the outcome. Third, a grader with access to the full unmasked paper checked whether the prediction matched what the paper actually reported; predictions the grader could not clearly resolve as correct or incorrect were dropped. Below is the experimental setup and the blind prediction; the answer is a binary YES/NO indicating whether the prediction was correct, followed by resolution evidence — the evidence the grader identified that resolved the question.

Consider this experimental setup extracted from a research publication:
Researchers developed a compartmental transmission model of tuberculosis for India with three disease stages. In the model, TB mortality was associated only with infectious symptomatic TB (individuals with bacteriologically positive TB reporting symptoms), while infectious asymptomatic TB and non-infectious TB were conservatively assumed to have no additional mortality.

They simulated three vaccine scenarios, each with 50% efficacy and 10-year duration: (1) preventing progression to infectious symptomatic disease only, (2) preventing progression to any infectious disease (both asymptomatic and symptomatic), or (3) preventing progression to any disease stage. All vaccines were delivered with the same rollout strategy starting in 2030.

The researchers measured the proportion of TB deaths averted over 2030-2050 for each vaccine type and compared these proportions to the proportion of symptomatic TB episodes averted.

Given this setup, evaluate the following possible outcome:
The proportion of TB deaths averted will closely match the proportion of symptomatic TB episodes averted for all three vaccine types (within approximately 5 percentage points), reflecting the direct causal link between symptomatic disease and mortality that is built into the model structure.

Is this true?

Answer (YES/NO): YES